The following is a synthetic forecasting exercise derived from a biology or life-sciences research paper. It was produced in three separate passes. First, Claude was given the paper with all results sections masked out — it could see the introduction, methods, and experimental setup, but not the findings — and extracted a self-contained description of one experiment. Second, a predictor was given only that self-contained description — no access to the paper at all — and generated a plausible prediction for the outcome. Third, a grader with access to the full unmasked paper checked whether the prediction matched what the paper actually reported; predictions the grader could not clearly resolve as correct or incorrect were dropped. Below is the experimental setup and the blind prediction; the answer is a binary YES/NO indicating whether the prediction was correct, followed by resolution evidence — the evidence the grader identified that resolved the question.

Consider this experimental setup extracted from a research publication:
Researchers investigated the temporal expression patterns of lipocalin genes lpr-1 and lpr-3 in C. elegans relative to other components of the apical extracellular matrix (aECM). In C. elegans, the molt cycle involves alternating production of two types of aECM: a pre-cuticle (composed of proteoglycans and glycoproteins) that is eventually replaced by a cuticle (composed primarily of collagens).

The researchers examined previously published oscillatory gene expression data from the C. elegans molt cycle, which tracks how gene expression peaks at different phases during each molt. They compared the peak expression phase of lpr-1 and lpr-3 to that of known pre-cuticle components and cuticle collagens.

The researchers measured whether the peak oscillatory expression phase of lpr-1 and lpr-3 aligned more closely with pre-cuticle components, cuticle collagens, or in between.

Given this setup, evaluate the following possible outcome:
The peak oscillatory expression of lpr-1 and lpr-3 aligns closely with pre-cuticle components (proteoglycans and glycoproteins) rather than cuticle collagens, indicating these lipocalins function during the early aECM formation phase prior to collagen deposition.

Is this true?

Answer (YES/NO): NO